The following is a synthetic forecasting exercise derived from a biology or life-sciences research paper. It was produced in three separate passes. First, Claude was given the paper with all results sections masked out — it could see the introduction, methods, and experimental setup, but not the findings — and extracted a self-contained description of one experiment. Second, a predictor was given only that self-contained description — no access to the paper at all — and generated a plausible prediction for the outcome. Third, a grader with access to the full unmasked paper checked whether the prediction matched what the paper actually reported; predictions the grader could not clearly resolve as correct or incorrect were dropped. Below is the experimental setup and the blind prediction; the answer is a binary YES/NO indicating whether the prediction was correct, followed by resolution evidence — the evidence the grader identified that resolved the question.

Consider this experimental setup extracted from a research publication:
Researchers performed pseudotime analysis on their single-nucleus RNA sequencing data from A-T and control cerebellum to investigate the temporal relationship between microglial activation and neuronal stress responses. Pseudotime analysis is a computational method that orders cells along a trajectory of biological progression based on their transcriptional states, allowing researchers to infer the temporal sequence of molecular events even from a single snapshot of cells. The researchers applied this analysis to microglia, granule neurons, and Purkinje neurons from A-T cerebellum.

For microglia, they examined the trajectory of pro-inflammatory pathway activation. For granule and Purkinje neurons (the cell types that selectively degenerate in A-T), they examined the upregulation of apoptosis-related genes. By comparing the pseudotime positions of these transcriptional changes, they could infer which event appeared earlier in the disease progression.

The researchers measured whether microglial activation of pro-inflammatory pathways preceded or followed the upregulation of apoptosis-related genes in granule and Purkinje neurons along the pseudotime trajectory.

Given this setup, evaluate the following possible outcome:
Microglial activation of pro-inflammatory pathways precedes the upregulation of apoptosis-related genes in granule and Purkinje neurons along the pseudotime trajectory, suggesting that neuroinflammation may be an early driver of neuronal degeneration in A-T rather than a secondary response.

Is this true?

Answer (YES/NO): YES